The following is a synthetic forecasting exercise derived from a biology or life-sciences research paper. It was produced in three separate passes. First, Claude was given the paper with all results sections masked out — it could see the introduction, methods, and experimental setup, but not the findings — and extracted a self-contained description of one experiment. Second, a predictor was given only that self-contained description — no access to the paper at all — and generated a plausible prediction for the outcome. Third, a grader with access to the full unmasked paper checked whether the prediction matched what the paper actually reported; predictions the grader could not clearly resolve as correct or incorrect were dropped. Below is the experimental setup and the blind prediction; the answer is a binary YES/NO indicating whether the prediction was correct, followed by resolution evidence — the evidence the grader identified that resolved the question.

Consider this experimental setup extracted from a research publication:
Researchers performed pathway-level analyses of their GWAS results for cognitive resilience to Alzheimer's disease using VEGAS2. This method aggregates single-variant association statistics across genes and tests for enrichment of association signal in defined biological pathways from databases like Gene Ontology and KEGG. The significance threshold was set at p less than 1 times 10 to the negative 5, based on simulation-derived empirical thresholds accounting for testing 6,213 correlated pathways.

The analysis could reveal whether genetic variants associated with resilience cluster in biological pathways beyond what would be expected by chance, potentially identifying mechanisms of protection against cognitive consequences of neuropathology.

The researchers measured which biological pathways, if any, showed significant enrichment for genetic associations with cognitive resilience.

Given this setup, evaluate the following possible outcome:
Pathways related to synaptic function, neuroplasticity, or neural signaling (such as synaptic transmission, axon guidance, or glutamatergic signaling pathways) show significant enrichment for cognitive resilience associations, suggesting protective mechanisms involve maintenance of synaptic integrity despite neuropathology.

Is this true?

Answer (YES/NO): NO